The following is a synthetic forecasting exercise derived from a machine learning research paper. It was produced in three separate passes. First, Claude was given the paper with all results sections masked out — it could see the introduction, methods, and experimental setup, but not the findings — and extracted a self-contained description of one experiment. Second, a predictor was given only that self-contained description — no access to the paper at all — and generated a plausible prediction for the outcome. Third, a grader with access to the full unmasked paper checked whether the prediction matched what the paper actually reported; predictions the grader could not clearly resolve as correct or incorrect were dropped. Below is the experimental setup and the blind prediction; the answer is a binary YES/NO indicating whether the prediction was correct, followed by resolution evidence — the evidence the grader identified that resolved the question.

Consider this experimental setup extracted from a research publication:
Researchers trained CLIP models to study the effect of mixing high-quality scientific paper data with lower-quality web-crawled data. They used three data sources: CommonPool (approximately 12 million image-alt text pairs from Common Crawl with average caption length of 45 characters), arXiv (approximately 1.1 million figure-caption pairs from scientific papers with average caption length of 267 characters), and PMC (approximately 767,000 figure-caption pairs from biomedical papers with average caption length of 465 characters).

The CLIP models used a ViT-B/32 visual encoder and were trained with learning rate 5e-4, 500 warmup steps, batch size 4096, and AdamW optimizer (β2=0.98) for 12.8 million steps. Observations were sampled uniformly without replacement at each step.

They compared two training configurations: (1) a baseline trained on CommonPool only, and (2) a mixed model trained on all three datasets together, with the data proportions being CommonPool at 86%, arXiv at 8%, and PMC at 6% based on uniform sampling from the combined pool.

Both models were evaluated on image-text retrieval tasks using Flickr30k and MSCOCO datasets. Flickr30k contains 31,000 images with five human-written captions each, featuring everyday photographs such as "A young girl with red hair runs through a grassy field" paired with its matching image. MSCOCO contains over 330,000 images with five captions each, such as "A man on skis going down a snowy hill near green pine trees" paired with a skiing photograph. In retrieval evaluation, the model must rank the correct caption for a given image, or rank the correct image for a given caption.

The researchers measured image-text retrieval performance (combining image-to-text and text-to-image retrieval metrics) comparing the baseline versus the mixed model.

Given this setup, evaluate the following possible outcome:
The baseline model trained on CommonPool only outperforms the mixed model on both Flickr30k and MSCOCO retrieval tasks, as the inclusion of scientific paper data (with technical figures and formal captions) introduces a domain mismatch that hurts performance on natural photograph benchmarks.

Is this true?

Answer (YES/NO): YES